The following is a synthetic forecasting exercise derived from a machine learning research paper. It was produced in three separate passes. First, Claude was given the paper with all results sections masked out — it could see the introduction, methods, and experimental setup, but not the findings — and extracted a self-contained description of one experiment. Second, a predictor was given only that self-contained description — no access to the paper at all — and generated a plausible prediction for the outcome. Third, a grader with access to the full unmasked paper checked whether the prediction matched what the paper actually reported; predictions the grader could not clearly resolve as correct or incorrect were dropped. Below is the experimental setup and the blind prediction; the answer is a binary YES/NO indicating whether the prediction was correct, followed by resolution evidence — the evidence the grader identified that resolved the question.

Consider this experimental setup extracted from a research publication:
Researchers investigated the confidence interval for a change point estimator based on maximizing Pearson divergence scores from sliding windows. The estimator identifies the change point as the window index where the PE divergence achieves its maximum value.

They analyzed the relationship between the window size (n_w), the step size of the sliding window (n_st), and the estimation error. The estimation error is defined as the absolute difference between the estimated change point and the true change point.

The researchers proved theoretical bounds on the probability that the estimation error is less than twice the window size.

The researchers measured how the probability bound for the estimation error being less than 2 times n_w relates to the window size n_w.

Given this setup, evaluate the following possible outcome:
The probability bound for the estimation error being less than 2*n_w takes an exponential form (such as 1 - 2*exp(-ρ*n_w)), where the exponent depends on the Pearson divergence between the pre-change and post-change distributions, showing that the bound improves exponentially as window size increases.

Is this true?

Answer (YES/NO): NO